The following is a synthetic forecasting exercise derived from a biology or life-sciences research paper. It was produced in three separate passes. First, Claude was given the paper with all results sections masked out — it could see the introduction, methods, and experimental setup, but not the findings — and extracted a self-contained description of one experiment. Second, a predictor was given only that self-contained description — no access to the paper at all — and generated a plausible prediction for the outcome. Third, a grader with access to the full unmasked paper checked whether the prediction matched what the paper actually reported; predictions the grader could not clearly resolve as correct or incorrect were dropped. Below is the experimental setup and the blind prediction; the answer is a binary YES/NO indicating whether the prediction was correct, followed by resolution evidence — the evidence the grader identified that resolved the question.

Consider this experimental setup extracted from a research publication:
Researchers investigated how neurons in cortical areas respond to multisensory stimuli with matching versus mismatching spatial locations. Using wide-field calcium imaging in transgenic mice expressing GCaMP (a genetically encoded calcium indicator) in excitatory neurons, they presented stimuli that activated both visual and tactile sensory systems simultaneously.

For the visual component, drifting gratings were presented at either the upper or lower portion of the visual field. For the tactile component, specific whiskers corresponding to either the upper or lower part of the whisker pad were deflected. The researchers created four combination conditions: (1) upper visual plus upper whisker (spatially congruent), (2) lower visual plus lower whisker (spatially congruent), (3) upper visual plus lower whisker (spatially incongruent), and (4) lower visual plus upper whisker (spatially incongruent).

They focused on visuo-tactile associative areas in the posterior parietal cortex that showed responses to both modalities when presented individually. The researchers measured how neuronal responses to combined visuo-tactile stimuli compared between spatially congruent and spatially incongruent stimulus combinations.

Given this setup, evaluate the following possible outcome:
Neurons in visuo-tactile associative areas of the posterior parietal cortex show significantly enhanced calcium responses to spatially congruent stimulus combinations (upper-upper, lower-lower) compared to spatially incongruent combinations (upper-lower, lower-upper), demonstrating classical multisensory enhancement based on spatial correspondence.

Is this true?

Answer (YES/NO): YES